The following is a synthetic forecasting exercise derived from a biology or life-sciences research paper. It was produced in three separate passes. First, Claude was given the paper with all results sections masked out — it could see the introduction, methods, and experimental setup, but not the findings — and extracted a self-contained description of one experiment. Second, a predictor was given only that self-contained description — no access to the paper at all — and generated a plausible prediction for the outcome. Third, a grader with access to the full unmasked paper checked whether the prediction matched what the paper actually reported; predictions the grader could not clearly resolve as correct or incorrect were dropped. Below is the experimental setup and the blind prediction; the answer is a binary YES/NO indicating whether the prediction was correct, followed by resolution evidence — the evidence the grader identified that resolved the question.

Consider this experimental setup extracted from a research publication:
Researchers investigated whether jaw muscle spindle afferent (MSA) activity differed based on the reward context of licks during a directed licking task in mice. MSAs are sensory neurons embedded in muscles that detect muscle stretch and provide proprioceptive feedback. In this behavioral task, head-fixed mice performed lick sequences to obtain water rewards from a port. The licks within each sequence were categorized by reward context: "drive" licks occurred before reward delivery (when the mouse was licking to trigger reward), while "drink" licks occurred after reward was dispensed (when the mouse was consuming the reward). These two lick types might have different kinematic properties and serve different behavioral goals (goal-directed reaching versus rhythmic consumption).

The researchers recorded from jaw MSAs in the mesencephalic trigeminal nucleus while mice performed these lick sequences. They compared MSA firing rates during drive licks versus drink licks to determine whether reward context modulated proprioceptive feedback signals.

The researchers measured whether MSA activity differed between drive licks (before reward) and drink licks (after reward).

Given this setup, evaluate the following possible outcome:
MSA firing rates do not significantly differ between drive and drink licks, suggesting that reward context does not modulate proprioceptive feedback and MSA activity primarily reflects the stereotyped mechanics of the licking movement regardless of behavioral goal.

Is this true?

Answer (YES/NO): NO